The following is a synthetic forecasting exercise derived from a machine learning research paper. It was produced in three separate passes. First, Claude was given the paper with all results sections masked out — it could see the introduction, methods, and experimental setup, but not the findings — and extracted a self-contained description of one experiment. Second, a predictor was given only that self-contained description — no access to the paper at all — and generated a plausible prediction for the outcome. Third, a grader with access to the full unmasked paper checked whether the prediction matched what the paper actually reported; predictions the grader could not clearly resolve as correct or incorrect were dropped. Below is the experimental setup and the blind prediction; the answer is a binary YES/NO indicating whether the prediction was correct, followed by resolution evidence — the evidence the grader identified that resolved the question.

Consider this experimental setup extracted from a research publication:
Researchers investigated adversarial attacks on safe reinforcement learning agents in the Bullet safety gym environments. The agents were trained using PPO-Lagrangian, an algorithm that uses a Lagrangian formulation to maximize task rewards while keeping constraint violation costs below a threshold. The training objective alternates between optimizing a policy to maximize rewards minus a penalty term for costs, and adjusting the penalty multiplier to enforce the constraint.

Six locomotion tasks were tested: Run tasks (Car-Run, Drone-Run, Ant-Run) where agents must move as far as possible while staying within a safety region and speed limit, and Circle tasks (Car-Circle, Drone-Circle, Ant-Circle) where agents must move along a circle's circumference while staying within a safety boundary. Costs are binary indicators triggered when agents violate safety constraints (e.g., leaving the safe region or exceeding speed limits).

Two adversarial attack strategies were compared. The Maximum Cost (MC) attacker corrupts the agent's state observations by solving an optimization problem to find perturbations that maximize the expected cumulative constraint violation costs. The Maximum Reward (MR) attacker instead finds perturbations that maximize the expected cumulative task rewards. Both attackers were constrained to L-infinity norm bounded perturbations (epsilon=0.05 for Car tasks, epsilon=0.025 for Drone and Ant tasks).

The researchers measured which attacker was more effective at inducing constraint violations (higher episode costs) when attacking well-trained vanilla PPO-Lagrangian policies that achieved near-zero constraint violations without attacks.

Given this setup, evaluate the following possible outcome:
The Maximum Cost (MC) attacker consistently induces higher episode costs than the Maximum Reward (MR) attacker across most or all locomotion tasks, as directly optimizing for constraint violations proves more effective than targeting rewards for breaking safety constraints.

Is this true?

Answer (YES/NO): NO